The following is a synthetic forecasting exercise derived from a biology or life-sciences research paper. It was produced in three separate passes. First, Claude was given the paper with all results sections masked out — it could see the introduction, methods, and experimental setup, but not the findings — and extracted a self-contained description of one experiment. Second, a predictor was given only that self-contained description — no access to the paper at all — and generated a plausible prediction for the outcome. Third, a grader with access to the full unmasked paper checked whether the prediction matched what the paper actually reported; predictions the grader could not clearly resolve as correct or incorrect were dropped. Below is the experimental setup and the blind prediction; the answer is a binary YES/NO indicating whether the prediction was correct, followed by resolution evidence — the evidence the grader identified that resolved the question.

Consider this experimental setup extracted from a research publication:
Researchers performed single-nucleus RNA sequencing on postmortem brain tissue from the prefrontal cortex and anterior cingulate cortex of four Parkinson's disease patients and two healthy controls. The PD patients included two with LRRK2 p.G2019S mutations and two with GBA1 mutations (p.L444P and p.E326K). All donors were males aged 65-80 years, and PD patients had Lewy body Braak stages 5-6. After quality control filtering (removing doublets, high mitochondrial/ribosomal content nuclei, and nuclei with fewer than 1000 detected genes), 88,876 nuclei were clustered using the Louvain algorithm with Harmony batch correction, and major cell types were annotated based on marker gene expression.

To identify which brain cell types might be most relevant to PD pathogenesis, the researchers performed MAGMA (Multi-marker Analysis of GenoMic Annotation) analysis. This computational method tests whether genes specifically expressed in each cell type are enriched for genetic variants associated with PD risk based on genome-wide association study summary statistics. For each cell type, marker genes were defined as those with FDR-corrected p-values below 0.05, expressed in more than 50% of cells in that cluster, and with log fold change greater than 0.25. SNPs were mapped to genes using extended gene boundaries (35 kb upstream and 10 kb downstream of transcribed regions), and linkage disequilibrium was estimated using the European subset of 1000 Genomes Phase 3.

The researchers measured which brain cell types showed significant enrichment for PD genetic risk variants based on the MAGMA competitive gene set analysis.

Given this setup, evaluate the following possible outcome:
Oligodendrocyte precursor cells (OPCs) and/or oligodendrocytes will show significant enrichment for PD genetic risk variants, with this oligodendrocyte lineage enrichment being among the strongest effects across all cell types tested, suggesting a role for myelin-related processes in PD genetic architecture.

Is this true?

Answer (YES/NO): YES